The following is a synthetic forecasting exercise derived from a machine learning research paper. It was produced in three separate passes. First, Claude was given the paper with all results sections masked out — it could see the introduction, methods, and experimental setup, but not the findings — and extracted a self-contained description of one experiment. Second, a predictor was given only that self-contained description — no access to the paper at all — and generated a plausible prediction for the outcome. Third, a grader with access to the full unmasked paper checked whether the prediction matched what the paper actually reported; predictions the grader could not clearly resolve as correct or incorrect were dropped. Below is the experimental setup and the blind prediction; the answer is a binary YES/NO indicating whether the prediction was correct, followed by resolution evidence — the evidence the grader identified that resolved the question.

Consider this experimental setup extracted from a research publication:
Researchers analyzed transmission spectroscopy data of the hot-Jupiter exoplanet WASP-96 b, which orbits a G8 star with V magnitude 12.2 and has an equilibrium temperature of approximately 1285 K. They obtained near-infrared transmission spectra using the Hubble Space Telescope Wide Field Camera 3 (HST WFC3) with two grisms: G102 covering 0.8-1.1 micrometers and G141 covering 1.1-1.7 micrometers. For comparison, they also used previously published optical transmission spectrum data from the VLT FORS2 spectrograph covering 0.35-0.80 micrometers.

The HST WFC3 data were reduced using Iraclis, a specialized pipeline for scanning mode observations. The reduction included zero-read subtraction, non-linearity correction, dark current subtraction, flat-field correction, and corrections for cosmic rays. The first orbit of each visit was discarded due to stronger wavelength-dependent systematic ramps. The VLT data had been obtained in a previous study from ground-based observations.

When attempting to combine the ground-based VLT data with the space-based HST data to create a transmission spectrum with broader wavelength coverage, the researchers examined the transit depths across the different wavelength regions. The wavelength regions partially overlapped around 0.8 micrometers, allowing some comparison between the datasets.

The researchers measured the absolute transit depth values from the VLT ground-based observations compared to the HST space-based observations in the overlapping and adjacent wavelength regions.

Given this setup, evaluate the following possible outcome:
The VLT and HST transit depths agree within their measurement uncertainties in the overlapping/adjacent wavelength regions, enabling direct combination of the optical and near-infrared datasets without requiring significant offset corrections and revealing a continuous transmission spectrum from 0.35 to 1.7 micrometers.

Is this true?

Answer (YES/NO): NO